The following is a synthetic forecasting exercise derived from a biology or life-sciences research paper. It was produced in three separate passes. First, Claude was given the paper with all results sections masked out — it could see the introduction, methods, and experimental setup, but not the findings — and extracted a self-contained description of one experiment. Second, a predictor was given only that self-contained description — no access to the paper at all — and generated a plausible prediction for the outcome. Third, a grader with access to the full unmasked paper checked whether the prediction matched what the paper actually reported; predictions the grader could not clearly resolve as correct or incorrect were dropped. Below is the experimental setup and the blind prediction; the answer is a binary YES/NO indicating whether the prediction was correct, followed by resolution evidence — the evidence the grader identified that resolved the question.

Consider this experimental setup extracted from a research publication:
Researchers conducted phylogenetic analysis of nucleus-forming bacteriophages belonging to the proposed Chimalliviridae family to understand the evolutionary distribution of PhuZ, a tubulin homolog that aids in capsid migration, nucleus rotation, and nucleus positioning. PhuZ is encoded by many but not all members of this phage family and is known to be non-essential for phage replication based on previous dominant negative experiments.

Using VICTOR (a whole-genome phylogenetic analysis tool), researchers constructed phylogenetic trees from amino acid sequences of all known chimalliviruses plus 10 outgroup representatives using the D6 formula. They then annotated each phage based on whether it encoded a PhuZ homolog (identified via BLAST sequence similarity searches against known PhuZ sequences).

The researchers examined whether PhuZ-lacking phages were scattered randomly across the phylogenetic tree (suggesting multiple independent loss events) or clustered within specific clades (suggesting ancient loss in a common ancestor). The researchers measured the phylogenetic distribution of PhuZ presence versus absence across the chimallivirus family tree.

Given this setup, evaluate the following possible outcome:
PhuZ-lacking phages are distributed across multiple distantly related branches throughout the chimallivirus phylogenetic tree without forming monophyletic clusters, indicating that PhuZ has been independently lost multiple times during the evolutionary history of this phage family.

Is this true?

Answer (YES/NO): NO